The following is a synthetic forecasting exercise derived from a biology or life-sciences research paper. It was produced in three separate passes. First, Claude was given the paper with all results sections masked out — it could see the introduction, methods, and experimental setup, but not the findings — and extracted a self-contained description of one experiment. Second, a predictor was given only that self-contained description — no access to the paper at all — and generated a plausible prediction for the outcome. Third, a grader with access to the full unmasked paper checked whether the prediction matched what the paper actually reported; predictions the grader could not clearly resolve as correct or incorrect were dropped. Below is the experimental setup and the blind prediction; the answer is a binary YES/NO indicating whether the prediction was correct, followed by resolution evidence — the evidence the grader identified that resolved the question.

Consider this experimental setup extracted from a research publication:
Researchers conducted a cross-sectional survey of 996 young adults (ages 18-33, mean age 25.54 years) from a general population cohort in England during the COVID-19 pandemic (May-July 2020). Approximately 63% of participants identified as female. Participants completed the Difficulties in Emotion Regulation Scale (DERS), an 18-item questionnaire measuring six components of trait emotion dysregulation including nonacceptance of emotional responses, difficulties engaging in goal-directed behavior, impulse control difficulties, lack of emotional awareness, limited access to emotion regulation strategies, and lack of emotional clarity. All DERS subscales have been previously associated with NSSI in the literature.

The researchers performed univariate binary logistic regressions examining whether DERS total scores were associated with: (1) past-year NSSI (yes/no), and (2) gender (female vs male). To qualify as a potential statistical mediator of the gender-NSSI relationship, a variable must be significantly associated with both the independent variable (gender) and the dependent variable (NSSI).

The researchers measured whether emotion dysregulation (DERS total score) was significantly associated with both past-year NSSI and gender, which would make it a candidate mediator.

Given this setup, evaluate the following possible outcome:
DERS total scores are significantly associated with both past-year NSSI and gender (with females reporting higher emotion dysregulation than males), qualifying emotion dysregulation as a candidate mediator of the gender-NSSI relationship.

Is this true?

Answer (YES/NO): NO